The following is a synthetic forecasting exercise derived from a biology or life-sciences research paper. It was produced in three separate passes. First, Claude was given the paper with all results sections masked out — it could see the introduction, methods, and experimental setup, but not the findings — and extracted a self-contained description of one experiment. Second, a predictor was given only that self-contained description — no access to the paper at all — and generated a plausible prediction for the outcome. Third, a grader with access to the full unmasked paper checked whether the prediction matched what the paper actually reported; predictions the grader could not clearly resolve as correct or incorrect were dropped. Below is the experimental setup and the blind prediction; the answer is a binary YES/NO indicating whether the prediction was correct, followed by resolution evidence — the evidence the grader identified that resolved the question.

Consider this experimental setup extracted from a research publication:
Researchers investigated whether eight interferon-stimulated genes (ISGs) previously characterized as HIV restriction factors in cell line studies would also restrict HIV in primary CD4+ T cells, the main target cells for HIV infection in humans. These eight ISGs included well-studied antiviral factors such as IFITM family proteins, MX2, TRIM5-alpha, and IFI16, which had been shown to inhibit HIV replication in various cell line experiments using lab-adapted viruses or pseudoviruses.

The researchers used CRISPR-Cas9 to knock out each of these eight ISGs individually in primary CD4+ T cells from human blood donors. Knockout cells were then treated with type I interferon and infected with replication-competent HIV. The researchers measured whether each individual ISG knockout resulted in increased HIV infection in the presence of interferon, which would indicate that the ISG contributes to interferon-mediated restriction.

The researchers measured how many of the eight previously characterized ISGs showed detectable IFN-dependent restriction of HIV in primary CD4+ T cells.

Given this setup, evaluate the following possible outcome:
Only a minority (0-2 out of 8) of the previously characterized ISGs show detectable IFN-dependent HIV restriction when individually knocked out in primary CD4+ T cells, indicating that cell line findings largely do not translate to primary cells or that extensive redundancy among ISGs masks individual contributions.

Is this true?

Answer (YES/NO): NO